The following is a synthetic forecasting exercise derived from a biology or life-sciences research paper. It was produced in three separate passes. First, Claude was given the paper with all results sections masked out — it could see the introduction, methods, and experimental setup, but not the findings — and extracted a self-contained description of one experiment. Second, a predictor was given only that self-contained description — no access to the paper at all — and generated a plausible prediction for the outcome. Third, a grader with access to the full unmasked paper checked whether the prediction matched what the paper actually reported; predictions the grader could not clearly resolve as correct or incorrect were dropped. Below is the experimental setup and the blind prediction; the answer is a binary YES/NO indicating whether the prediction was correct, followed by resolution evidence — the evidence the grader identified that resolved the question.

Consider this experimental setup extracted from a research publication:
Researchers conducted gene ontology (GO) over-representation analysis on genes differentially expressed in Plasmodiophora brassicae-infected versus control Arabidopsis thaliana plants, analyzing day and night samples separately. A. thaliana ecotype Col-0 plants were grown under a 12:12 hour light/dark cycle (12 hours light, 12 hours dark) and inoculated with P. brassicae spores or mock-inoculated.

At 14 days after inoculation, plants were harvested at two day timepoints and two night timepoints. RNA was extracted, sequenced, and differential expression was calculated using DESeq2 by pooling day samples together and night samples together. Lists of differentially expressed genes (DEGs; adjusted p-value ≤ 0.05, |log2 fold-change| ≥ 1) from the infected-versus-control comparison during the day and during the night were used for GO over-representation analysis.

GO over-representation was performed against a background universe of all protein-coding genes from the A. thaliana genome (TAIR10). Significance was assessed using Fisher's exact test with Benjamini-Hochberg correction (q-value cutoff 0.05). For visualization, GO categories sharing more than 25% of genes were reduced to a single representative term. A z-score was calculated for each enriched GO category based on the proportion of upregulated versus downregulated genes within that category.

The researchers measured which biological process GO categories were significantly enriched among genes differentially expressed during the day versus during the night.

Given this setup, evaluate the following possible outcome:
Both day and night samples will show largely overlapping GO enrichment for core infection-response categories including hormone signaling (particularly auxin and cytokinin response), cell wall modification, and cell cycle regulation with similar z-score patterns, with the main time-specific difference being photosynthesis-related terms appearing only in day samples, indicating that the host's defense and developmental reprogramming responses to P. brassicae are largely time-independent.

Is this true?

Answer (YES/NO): NO